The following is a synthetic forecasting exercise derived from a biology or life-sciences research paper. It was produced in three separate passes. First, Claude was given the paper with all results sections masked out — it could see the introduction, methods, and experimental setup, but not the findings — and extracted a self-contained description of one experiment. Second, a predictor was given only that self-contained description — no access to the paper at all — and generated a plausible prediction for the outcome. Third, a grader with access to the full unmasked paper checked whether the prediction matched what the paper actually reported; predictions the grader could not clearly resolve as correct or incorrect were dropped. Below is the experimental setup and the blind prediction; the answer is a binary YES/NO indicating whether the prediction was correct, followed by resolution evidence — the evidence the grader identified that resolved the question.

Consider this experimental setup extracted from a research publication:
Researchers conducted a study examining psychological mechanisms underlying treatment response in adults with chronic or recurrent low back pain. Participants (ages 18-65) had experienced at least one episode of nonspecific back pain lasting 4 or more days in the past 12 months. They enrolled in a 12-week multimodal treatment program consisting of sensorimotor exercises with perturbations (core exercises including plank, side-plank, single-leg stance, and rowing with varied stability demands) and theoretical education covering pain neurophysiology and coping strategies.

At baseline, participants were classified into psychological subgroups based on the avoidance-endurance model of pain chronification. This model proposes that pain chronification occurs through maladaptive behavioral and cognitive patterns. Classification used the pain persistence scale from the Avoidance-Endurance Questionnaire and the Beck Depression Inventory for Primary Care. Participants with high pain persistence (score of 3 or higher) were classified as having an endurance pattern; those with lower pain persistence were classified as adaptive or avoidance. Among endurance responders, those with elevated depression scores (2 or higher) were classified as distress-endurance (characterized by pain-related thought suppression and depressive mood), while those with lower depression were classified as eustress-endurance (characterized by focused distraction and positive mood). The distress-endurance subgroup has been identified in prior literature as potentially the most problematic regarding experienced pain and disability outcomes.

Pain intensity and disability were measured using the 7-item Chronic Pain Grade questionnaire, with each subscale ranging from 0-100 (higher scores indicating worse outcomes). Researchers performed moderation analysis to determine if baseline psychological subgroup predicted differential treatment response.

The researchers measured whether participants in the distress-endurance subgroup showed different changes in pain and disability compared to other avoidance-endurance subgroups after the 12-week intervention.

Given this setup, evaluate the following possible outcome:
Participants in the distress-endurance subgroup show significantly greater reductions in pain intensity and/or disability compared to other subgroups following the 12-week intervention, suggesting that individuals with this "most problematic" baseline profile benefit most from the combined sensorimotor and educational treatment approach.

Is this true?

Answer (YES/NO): NO